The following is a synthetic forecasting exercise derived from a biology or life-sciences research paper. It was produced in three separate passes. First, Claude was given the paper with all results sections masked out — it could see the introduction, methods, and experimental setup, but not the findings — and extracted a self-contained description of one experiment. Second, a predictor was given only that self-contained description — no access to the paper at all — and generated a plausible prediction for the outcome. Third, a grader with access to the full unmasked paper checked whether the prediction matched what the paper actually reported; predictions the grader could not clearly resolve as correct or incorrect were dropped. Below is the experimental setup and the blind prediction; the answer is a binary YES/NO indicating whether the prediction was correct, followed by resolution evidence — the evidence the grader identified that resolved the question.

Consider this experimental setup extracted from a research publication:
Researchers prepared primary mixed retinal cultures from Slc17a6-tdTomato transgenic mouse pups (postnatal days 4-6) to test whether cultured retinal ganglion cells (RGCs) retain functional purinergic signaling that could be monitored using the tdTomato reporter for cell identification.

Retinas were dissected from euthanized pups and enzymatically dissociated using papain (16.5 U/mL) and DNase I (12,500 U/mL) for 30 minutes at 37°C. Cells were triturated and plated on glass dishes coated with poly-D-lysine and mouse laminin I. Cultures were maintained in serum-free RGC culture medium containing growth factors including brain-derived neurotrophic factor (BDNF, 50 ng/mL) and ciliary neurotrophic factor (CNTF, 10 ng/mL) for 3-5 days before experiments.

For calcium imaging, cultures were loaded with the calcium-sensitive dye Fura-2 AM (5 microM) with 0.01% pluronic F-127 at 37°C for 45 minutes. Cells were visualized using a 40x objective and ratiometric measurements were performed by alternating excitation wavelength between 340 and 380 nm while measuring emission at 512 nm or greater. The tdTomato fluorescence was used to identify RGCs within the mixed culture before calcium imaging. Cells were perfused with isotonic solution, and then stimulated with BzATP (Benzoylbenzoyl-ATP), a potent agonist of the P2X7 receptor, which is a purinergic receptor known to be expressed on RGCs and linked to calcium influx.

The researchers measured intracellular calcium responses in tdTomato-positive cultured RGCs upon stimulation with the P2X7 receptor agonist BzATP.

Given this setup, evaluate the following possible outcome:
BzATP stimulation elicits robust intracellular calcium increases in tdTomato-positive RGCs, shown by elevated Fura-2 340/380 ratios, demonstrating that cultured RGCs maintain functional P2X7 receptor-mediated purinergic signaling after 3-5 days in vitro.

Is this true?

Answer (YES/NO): YES